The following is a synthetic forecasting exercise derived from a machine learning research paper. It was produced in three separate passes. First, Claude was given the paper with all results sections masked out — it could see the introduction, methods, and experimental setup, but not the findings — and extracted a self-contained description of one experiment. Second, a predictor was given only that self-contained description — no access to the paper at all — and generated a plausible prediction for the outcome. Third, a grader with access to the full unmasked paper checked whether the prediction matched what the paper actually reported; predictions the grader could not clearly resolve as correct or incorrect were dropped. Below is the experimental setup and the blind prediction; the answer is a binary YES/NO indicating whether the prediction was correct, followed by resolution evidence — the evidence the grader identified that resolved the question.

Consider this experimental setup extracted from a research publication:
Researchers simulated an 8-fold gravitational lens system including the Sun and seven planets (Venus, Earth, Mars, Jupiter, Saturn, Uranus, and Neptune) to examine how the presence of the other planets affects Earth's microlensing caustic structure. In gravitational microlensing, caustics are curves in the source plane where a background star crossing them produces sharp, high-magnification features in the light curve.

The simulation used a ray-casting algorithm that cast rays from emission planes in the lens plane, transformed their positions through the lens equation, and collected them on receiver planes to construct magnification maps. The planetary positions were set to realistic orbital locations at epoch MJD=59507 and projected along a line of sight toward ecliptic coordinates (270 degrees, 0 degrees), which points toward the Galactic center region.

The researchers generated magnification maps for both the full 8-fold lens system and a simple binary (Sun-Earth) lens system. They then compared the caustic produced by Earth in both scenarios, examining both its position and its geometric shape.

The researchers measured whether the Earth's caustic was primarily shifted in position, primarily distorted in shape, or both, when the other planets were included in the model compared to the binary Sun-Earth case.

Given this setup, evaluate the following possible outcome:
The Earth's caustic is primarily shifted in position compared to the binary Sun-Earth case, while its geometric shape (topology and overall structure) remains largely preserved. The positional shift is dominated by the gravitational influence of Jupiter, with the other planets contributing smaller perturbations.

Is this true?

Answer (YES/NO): NO